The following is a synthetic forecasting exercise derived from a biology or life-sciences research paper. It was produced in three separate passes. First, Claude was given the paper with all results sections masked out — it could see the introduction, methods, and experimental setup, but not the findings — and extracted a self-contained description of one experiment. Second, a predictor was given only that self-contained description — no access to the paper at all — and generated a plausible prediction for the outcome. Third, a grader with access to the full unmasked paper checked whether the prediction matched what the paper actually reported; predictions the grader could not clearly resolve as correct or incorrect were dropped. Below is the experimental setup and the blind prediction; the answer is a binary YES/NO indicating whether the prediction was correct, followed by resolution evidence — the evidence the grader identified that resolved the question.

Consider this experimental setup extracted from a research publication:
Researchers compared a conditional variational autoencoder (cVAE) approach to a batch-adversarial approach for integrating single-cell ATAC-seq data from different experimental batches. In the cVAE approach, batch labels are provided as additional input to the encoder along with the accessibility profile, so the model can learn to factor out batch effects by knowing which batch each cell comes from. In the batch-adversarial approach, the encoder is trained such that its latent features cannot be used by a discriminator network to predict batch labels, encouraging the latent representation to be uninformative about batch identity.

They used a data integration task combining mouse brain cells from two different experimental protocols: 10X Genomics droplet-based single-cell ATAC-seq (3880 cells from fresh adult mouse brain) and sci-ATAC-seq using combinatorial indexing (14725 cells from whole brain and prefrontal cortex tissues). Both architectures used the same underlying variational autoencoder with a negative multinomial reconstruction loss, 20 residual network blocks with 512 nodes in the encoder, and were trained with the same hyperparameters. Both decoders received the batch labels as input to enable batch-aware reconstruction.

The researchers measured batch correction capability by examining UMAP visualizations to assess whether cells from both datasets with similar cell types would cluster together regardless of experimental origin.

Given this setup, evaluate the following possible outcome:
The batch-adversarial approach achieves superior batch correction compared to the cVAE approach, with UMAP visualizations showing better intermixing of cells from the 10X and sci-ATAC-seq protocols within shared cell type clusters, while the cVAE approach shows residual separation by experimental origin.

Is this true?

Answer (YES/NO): YES